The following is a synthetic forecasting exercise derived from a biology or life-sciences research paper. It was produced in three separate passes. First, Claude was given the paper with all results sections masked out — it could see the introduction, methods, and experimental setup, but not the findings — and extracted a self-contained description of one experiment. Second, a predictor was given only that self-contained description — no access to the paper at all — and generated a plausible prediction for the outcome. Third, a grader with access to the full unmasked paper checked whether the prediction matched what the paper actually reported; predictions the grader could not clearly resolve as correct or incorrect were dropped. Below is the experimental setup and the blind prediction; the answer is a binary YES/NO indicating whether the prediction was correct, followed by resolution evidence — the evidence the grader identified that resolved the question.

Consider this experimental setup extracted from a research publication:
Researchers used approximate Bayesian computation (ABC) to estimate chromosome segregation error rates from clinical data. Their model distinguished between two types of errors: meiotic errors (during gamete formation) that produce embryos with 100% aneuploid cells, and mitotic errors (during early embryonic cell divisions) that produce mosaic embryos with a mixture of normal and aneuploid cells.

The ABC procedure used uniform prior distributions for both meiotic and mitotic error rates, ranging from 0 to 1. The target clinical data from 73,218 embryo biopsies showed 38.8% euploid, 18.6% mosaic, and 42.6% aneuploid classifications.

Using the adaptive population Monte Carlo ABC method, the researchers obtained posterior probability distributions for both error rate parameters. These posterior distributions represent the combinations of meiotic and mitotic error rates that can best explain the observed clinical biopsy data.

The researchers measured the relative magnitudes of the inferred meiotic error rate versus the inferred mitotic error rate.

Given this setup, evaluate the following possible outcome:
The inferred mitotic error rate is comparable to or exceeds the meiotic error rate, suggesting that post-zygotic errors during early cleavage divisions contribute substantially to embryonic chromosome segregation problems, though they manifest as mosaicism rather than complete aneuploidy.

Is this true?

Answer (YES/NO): NO